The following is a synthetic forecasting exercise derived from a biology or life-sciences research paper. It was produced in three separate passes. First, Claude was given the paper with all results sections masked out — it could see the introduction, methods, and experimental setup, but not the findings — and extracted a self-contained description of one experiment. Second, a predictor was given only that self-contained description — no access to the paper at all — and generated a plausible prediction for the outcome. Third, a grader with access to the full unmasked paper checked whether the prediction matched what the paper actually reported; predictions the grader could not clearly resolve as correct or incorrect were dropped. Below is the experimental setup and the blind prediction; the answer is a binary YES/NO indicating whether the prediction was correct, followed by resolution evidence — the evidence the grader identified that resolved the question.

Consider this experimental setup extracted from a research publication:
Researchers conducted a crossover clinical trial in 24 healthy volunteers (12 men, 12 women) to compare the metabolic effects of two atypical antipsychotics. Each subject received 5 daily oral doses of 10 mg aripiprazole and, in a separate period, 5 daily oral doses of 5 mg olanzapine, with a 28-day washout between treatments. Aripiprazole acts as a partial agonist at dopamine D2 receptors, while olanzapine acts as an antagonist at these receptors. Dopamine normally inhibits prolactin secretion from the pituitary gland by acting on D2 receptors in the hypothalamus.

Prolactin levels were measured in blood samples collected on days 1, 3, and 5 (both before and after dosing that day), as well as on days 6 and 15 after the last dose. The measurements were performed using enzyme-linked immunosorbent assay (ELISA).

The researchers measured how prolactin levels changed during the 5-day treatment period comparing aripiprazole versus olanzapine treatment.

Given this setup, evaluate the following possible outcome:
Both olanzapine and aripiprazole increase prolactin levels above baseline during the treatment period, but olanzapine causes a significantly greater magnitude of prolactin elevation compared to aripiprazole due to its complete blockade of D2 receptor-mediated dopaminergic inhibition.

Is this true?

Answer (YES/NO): NO